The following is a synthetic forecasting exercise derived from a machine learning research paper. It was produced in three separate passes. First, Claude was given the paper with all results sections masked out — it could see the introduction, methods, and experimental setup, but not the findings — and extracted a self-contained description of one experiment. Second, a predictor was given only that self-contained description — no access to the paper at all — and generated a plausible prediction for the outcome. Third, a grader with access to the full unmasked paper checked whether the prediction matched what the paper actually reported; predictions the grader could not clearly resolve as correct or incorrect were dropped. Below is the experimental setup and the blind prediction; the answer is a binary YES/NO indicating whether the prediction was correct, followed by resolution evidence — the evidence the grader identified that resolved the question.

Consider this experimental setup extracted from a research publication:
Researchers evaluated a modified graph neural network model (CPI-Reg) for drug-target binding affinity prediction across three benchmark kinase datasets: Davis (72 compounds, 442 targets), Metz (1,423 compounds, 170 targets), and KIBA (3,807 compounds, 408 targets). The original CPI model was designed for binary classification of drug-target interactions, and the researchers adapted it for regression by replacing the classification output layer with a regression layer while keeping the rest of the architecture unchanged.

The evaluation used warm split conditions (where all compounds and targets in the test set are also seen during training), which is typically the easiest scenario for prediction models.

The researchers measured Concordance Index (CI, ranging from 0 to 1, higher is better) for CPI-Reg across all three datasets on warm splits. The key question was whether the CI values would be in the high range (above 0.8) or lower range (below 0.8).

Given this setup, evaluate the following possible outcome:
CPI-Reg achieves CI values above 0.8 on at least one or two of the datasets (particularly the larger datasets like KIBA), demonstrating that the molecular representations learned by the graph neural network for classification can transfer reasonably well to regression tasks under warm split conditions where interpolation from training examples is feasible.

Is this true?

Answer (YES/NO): NO